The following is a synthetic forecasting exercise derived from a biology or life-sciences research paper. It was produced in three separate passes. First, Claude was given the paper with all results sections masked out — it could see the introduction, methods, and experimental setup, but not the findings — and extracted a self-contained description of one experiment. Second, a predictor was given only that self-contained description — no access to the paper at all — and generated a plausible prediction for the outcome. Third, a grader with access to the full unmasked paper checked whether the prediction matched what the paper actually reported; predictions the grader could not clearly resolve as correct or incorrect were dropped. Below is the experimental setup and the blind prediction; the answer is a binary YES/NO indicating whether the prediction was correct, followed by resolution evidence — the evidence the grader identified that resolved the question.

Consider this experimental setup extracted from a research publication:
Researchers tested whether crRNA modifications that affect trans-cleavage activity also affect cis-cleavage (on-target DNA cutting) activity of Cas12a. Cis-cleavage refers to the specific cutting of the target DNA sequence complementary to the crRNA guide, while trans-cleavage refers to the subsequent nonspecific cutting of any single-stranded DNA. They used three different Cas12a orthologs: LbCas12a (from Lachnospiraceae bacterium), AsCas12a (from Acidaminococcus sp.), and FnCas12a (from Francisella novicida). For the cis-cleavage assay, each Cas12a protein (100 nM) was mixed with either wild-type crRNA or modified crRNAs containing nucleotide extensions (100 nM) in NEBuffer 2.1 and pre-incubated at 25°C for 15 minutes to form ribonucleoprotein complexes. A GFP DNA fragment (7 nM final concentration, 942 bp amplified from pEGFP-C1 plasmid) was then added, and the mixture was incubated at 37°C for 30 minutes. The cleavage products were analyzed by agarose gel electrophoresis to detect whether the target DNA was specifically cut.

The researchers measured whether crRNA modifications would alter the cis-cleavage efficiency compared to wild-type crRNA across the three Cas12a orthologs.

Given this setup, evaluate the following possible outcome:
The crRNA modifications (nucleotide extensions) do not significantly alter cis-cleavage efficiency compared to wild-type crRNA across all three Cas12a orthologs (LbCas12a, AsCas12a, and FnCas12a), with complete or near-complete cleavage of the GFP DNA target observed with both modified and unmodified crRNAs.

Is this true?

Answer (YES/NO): YES